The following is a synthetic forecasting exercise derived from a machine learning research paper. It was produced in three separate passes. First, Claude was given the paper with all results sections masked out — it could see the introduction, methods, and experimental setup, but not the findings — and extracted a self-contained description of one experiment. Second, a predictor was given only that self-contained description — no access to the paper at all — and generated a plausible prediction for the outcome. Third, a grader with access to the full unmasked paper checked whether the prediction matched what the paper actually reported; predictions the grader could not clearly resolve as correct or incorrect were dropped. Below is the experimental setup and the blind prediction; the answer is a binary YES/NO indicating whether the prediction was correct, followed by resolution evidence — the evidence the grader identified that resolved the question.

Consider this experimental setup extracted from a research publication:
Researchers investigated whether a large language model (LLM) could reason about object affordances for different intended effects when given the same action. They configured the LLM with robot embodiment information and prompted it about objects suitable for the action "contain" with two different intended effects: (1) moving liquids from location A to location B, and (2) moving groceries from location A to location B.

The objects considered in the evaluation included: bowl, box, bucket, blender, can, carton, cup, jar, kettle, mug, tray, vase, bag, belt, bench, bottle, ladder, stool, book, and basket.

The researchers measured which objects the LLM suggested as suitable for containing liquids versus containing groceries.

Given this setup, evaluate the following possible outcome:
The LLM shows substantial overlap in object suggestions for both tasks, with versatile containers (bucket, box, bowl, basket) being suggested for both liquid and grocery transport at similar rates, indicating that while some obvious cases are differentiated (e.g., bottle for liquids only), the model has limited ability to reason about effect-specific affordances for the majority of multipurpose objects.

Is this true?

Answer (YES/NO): NO